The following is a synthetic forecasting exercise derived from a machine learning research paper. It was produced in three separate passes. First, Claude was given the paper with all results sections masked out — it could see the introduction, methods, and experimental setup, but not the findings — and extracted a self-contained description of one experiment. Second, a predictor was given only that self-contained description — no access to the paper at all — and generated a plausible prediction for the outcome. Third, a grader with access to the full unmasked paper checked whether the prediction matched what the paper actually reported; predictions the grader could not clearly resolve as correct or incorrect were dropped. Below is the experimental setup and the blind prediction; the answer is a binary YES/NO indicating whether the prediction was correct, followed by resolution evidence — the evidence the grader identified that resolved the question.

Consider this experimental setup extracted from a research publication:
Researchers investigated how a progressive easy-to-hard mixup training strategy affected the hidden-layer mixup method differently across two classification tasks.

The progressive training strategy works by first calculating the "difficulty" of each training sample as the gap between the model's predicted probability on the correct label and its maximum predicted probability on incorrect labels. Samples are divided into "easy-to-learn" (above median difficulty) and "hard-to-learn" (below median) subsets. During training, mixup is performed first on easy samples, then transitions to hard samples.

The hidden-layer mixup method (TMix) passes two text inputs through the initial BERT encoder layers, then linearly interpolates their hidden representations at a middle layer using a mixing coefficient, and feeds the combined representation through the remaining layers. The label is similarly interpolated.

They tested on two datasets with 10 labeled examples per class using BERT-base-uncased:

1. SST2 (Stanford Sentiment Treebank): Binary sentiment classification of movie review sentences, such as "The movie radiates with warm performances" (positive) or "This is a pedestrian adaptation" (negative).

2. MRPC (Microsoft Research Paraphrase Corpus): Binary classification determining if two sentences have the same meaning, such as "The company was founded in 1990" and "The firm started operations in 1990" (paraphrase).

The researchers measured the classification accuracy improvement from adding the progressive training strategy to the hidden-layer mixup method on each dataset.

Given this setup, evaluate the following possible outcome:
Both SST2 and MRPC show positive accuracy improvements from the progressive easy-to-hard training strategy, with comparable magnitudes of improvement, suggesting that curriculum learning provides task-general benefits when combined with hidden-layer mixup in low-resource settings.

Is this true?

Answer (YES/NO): NO